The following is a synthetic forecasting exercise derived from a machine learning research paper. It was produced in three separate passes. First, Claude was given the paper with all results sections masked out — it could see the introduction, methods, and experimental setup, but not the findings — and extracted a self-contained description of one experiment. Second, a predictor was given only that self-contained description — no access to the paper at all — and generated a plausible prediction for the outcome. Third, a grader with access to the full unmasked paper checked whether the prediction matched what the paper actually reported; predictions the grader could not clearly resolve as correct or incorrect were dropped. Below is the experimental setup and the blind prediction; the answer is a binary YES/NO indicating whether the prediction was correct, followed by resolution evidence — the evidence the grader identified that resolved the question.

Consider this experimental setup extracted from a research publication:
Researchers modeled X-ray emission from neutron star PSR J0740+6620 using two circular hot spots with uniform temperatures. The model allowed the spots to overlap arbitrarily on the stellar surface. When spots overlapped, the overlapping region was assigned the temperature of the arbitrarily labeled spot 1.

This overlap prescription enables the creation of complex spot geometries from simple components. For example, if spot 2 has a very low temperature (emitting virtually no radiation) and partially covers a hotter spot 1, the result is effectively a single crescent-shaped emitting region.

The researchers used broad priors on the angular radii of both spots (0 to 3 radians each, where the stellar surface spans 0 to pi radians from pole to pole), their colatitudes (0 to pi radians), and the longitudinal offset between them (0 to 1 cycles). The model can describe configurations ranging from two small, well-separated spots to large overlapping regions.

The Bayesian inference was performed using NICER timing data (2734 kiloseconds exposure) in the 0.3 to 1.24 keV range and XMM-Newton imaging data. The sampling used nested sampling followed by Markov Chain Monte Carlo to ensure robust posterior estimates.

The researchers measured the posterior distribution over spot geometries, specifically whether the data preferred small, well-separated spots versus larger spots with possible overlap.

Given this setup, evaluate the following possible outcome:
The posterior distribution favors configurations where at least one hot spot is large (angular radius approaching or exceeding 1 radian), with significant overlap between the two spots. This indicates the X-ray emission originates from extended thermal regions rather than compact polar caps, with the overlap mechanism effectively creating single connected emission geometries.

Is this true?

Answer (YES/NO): NO